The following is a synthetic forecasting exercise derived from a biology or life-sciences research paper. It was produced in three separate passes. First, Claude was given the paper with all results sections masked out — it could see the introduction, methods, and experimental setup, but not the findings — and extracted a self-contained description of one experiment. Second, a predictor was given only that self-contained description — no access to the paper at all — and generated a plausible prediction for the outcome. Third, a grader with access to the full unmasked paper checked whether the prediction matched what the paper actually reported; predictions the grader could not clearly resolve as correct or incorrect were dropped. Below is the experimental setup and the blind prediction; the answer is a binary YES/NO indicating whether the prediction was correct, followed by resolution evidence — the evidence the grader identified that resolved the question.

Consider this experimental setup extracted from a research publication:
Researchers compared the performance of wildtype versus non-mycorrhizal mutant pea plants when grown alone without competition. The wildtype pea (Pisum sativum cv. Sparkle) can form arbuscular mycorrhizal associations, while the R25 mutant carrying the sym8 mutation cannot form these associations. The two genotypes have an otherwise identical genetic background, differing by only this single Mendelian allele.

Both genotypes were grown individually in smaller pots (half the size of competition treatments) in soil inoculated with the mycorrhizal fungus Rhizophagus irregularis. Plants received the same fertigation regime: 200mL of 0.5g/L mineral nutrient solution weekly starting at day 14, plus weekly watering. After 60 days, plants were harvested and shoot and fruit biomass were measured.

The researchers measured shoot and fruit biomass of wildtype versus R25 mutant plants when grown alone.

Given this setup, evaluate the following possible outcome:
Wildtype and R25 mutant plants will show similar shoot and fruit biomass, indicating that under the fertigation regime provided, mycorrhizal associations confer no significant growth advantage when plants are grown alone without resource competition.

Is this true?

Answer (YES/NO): NO